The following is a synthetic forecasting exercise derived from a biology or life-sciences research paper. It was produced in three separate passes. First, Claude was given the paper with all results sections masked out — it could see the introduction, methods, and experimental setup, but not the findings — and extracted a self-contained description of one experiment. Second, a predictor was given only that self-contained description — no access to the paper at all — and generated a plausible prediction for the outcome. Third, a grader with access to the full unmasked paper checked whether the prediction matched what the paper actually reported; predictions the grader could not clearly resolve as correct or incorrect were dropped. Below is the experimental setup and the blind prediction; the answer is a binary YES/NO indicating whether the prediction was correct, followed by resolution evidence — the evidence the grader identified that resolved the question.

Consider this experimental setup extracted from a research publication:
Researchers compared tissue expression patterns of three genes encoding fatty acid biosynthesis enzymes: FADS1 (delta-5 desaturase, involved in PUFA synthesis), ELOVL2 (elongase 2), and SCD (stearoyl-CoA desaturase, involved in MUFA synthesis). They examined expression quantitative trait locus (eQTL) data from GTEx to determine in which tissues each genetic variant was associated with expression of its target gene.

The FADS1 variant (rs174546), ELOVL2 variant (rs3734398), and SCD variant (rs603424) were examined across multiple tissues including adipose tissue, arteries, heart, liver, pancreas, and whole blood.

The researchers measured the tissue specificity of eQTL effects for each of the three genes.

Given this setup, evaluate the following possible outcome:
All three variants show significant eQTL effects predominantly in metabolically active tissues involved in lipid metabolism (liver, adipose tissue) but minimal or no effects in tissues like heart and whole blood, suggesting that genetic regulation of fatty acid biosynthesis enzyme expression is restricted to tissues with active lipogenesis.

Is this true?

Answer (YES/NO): NO